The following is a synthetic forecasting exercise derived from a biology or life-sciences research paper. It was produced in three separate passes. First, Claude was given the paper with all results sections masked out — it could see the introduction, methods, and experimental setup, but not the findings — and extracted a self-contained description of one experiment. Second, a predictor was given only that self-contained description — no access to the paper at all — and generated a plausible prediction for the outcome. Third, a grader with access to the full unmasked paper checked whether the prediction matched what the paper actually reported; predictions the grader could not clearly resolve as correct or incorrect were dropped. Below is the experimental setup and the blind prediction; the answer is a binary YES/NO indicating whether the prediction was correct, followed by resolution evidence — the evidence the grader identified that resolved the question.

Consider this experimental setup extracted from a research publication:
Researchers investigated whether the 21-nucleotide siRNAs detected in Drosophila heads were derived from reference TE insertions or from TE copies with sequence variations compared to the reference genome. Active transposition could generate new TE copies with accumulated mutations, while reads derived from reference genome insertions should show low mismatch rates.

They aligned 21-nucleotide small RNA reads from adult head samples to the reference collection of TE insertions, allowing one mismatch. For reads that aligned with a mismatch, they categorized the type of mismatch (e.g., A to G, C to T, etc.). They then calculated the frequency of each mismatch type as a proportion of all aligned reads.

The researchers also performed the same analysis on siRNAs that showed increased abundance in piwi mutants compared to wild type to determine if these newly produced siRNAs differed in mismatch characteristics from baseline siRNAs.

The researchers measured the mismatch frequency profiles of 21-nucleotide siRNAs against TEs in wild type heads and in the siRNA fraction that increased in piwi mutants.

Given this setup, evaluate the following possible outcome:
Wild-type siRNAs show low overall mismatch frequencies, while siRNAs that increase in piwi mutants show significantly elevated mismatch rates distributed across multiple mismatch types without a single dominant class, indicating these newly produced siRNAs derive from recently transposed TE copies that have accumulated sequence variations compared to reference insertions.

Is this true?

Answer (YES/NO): NO